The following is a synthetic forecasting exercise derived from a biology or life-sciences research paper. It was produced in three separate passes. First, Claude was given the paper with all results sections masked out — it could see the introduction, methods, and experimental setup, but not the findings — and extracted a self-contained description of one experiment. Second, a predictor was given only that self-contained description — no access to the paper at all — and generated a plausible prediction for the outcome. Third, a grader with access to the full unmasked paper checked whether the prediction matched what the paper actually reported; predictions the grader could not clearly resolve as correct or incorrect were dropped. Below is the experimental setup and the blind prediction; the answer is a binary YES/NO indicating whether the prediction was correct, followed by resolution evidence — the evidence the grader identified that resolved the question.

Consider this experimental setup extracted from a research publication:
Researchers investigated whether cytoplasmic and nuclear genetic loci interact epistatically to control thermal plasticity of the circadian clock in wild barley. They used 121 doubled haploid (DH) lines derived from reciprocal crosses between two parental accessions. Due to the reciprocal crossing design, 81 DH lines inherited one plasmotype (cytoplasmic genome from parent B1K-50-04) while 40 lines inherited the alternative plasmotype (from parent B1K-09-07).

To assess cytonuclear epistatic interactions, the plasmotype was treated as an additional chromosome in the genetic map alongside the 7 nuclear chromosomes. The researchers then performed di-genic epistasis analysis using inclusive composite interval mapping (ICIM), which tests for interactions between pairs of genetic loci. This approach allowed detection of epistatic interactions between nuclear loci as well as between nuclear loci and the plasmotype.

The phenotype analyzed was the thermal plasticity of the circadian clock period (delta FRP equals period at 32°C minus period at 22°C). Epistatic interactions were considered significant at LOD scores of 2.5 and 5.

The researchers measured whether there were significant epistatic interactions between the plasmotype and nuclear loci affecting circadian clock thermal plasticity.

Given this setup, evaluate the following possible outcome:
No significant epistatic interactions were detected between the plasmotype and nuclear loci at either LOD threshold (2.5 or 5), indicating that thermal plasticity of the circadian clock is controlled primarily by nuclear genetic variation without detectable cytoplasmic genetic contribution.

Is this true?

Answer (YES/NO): NO